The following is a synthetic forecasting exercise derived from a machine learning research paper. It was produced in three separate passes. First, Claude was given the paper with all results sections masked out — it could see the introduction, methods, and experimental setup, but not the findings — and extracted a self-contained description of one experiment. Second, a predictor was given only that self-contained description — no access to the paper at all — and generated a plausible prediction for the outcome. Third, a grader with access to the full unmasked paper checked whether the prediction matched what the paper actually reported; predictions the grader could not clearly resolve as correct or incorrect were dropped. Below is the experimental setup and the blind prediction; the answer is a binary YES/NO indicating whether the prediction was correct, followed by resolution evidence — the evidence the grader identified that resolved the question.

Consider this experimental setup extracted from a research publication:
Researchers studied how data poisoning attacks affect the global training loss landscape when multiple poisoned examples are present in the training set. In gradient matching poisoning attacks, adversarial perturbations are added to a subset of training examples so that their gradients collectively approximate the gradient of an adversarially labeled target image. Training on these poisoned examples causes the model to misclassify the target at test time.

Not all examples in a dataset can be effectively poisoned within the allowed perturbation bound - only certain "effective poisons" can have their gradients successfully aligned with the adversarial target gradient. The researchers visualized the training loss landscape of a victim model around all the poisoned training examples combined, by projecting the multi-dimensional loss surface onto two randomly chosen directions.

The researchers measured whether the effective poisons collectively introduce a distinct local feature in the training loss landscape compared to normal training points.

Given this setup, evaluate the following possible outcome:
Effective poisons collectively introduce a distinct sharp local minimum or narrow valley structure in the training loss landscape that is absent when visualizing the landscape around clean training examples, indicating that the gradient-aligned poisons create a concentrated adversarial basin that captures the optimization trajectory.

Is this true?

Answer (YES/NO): NO